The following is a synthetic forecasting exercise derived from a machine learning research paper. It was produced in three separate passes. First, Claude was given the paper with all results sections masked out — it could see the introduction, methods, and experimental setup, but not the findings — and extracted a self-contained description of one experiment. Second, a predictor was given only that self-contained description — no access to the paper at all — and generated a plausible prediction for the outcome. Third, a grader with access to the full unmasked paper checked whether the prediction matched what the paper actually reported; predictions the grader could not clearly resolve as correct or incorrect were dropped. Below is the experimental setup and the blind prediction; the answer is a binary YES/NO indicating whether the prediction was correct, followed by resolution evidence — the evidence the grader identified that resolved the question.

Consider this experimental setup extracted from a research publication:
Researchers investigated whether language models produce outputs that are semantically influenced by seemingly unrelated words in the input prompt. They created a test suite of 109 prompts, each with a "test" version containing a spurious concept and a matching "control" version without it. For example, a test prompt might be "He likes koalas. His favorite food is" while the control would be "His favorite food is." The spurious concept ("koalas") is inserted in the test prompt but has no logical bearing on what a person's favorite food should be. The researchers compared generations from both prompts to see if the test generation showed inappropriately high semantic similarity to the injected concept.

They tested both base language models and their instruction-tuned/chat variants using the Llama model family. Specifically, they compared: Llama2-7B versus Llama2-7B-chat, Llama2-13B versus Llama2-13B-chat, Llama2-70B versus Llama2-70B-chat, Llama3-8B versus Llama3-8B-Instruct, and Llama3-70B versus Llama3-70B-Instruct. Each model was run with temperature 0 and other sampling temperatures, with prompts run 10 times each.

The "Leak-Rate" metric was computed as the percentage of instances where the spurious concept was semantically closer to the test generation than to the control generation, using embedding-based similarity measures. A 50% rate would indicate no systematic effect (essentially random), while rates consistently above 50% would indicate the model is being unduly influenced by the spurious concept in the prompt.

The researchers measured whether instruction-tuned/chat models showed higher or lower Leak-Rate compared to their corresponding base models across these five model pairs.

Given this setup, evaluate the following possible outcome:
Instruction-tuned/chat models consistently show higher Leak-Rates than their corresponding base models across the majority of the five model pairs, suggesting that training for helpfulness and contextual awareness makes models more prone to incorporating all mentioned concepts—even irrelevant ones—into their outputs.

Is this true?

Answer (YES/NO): YES